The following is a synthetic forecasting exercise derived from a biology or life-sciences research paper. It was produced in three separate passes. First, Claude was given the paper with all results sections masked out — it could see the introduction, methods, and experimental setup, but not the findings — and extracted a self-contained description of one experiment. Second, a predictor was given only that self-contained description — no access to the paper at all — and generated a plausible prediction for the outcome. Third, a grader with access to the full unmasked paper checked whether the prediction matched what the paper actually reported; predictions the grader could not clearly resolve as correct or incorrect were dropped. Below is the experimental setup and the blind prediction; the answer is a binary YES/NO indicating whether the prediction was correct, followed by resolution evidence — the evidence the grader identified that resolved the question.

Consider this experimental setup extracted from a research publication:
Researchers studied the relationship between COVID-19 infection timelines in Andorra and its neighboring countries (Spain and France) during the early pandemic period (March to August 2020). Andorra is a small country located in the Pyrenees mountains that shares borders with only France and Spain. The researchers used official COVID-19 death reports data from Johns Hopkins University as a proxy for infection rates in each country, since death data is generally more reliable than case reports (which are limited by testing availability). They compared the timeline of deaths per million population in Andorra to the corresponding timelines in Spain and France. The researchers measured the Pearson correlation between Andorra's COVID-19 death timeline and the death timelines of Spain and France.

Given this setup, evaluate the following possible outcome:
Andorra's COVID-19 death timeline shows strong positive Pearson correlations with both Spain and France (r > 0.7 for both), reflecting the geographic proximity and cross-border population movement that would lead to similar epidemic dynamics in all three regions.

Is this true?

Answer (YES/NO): YES